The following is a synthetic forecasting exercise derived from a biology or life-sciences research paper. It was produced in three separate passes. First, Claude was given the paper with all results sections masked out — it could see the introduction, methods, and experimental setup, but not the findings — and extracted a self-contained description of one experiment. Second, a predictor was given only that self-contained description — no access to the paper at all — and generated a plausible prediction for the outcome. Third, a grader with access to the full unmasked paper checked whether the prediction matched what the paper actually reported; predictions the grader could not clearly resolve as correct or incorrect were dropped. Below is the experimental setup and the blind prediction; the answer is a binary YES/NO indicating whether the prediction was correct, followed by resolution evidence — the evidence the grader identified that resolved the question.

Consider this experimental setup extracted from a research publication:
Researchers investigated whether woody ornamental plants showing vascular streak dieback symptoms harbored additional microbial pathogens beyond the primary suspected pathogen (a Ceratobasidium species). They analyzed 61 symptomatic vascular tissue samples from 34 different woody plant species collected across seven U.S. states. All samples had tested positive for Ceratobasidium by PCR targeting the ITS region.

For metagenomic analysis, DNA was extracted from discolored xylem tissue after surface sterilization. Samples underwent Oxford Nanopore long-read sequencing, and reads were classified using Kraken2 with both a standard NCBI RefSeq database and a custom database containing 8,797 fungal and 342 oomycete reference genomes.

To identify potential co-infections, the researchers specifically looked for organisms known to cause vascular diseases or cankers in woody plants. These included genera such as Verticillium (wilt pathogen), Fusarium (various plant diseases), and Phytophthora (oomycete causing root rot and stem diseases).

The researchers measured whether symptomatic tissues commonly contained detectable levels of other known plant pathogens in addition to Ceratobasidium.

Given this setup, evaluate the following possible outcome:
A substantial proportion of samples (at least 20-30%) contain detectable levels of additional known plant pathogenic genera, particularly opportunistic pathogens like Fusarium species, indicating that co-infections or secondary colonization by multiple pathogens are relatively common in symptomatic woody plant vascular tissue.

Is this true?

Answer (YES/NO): NO